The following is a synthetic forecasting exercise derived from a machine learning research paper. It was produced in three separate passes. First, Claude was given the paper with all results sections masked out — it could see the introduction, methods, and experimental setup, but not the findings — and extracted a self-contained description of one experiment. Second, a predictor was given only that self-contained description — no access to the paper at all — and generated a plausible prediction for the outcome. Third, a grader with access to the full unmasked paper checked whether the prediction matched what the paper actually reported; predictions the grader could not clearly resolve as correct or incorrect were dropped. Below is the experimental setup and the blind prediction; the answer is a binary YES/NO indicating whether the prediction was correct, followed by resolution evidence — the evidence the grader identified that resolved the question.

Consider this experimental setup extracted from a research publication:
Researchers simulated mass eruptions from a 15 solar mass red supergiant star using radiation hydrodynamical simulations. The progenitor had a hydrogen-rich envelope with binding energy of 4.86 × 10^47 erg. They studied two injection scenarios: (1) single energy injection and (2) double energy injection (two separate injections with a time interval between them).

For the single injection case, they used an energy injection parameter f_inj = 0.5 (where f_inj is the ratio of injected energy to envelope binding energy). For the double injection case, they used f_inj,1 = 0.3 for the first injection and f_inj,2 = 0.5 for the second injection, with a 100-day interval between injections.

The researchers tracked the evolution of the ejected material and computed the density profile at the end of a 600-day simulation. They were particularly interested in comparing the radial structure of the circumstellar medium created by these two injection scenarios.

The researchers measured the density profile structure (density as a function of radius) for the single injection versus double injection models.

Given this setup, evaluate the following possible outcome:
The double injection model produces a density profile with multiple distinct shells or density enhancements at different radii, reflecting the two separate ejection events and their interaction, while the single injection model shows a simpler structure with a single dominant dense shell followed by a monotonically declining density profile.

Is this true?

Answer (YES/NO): NO